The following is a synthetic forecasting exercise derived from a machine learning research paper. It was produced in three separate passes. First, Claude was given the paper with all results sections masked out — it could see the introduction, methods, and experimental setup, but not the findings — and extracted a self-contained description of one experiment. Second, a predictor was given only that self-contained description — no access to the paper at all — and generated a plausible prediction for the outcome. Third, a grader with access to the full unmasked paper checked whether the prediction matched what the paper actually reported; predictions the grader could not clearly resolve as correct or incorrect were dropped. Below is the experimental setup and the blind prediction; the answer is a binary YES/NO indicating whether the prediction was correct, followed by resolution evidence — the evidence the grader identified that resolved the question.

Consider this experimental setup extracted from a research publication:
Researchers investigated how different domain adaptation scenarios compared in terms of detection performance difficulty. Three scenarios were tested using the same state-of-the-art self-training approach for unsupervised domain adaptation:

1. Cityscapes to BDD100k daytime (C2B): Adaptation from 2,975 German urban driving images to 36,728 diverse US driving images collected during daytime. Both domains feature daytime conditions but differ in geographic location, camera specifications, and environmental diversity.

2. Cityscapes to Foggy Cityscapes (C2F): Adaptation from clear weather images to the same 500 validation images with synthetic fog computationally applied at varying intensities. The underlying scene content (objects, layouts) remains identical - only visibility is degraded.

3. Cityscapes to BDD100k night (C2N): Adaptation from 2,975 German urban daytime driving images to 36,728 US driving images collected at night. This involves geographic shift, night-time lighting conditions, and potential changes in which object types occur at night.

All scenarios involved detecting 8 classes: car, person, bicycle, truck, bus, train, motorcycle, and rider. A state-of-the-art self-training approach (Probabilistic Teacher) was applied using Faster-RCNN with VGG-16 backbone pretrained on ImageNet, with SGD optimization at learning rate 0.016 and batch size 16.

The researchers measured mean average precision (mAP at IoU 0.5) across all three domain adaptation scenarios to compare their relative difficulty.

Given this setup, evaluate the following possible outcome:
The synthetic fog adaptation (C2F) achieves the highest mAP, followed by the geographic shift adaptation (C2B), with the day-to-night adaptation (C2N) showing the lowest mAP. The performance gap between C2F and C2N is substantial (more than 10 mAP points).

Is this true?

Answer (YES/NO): YES